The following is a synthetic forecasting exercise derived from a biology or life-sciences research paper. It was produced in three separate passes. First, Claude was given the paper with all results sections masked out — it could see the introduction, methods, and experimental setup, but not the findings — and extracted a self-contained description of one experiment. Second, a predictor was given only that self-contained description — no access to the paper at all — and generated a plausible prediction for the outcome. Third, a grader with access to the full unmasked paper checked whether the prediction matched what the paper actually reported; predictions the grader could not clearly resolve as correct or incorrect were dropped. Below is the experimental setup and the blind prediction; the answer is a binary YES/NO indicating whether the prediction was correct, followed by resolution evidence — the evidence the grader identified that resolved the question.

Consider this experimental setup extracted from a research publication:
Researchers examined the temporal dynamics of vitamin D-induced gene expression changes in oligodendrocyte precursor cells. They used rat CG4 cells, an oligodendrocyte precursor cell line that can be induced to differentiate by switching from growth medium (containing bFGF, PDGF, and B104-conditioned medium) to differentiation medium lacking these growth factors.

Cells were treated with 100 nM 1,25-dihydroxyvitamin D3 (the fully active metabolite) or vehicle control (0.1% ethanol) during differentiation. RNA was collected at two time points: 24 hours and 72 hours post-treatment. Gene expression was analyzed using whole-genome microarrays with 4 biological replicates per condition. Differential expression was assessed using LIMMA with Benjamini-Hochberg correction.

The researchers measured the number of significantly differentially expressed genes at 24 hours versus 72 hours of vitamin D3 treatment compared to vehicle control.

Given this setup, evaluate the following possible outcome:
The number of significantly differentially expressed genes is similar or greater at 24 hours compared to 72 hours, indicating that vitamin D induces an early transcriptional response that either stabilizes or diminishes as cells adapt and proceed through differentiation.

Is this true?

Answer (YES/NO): NO